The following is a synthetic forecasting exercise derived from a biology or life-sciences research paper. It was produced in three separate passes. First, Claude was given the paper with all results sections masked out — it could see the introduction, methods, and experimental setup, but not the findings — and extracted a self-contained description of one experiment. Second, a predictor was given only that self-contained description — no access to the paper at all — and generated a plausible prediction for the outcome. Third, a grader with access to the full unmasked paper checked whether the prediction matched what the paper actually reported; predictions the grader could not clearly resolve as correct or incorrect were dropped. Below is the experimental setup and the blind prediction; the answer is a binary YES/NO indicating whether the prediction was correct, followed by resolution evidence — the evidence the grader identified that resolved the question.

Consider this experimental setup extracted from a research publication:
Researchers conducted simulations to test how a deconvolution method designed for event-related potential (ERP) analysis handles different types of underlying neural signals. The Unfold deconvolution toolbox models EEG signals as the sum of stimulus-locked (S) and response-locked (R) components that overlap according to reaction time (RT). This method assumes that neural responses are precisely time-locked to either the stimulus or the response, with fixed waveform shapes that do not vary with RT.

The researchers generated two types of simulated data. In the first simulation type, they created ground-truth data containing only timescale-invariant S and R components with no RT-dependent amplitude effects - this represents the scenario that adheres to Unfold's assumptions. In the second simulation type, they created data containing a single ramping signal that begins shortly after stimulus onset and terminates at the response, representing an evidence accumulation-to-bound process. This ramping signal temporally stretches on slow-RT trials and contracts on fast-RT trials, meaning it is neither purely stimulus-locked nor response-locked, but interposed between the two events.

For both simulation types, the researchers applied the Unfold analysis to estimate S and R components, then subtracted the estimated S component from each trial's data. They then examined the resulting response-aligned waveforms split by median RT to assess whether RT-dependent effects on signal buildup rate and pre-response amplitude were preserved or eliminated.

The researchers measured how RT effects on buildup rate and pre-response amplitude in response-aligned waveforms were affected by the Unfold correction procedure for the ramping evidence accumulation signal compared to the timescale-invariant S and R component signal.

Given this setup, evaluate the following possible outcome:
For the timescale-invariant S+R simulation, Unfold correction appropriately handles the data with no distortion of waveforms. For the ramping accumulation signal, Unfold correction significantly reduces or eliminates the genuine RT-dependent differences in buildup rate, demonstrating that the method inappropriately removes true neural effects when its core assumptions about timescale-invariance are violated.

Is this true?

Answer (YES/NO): YES